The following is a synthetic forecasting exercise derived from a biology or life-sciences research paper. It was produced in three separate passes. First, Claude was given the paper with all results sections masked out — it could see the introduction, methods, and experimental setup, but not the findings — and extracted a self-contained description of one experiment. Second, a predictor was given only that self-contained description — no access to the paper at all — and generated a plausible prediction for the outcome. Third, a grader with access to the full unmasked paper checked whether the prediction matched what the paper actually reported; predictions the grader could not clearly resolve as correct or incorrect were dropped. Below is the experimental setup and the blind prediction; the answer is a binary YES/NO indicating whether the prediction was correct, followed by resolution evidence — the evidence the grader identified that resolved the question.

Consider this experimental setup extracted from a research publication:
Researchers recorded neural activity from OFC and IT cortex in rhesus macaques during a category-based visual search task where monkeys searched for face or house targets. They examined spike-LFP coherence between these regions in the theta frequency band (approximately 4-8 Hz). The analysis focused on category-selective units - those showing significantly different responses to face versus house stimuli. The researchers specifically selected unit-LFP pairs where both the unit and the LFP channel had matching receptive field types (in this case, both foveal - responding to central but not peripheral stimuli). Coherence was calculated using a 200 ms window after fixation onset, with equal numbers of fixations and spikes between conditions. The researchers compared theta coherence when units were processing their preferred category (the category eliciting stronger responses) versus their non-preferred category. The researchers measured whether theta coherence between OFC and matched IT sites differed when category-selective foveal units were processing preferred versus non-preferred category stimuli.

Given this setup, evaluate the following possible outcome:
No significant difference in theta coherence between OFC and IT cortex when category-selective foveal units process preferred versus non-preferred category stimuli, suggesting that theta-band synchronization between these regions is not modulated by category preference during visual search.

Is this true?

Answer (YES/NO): NO